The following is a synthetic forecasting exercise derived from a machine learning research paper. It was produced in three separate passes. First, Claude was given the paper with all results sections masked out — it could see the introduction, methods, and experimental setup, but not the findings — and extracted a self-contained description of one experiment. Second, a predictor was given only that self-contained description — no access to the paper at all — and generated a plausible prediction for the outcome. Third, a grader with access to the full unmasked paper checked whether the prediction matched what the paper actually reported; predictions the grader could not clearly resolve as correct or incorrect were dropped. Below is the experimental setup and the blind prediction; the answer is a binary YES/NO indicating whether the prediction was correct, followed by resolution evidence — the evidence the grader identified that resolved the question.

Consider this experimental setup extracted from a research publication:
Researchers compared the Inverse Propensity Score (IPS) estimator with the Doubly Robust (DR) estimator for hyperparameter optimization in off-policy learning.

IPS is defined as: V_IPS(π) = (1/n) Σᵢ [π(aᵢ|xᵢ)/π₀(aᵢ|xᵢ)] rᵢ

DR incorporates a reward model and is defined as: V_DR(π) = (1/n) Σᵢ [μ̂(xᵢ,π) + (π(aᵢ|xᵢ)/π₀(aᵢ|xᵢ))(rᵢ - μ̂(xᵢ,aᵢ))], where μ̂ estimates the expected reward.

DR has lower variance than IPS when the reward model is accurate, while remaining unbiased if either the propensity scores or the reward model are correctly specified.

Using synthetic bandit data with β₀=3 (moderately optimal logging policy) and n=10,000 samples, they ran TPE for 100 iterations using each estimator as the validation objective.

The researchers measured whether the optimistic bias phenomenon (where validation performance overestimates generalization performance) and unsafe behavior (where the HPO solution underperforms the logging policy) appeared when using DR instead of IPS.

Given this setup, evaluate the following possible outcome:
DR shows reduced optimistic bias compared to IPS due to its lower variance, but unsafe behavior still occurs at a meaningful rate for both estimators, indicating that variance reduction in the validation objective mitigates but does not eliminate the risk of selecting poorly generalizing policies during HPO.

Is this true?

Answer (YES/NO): NO